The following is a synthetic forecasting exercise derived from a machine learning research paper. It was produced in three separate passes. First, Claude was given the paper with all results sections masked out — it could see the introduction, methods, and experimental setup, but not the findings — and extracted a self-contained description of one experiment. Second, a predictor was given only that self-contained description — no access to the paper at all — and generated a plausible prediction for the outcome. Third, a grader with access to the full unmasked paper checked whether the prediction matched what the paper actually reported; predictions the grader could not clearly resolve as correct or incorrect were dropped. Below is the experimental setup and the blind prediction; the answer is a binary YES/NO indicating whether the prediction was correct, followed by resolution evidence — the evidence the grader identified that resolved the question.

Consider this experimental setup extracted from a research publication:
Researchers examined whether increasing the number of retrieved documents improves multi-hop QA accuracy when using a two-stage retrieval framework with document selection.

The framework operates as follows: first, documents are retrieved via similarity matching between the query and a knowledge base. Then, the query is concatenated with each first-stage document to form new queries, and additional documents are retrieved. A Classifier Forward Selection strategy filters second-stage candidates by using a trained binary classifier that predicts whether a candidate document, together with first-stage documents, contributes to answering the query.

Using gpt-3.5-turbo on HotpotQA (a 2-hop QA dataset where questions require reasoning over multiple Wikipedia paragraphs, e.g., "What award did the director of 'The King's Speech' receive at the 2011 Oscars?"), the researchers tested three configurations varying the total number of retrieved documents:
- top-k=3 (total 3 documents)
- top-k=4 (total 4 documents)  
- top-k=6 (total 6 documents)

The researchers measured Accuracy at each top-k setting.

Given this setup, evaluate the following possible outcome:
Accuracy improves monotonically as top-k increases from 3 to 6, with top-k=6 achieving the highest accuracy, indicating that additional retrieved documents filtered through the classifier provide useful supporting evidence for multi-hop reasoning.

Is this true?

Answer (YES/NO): YES